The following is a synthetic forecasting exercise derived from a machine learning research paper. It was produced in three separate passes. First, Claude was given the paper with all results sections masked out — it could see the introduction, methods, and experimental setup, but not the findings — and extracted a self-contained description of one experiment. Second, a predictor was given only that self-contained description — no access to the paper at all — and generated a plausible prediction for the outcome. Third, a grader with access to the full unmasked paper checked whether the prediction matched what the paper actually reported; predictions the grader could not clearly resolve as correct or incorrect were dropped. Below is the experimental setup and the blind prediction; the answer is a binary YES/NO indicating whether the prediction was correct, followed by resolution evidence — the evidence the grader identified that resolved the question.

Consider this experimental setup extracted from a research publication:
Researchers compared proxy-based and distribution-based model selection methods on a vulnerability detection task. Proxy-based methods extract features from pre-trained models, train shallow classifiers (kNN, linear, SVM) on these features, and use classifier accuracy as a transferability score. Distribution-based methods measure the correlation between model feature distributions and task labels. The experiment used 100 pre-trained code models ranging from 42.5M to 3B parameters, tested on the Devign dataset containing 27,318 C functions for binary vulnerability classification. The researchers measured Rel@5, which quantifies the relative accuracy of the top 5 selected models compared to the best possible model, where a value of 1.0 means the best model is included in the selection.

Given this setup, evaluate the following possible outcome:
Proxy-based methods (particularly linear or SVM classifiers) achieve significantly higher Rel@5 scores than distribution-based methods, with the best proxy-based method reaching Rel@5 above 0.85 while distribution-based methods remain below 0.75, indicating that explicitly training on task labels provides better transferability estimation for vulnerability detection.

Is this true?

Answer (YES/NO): NO